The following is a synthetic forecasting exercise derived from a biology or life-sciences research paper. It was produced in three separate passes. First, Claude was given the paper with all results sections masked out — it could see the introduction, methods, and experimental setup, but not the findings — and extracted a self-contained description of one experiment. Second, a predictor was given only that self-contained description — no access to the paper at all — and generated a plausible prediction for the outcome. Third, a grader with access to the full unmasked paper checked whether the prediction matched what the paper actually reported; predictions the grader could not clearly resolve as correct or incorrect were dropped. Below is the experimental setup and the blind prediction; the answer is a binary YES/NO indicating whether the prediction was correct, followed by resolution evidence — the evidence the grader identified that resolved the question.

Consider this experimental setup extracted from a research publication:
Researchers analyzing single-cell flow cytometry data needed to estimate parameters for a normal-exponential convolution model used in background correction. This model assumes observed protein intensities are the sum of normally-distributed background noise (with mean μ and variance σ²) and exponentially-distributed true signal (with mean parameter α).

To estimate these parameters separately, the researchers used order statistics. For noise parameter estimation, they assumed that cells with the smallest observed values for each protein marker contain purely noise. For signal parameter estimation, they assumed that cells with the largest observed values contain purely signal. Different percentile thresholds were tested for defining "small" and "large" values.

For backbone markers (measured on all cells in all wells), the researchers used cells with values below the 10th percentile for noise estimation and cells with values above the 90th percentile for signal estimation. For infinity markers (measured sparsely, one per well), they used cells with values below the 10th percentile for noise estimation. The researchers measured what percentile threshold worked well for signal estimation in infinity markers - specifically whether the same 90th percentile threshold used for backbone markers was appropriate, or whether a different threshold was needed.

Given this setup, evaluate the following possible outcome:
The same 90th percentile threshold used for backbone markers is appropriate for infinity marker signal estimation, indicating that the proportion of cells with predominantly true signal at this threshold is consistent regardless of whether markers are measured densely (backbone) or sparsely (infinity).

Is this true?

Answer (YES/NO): NO